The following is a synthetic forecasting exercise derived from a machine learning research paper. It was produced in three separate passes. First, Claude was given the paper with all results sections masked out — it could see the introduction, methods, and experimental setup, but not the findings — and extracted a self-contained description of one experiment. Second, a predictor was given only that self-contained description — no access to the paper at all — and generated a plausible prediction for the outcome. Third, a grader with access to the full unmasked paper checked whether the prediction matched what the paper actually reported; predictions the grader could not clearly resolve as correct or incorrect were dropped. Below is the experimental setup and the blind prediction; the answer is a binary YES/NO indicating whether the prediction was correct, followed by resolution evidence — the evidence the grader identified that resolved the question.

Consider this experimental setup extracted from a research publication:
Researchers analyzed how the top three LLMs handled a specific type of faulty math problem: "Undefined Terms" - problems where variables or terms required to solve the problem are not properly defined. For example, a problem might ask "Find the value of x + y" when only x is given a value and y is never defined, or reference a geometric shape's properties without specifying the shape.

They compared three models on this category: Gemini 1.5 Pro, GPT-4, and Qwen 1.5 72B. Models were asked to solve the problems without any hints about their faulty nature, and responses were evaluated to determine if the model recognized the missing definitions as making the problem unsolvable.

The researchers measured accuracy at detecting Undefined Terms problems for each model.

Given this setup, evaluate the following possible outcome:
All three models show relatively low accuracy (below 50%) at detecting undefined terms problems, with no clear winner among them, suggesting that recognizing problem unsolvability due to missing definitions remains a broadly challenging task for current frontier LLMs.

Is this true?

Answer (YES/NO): NO